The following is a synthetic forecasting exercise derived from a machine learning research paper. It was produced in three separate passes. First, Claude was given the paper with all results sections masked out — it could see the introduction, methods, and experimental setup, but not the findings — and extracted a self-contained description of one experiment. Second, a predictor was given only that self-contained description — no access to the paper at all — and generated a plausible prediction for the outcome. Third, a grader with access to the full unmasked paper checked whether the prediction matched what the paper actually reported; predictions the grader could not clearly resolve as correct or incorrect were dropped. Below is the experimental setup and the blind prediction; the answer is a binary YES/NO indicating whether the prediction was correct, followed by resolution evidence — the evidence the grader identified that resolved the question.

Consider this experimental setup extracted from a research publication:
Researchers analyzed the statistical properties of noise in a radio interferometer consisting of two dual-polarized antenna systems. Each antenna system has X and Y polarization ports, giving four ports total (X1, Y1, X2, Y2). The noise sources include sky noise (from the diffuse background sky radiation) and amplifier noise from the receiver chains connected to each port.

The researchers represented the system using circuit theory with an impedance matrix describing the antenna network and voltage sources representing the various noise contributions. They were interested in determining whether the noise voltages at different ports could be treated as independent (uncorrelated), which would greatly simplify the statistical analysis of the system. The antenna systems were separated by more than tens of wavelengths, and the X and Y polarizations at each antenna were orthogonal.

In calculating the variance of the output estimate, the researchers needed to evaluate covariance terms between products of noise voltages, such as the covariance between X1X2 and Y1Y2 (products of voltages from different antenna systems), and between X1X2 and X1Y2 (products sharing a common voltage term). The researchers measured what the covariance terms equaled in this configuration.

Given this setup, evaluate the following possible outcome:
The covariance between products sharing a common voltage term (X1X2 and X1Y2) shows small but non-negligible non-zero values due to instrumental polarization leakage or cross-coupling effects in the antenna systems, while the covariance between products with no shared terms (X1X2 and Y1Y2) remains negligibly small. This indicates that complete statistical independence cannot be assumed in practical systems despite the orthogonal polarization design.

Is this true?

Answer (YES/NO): NO